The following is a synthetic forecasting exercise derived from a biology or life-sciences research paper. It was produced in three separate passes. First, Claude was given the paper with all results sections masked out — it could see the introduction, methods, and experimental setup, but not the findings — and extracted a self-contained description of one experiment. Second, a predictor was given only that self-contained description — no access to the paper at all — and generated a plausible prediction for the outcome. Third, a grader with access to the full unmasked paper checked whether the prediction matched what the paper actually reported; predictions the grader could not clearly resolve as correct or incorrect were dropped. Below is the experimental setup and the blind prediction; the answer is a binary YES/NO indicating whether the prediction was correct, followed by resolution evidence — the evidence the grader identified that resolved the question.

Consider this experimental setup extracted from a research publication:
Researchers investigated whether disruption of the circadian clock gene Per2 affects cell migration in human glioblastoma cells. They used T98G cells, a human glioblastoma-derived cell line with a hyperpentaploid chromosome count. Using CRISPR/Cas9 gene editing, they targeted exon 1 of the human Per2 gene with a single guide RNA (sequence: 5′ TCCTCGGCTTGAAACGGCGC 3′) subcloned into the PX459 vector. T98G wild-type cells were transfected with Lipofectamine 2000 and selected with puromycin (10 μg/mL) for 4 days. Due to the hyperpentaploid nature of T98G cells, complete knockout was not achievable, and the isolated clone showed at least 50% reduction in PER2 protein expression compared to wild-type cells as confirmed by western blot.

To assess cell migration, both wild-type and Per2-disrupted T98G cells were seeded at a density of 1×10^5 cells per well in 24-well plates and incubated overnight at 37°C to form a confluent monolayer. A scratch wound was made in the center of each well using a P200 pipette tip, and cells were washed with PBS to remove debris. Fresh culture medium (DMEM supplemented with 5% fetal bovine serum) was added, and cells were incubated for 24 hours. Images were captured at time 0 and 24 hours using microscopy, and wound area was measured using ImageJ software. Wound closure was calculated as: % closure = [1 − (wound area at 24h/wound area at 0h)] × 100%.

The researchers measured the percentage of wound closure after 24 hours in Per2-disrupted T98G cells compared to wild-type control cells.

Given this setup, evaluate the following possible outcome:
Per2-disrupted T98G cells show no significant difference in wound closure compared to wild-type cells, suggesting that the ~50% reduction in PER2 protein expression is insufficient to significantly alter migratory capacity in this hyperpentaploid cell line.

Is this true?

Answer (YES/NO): NO